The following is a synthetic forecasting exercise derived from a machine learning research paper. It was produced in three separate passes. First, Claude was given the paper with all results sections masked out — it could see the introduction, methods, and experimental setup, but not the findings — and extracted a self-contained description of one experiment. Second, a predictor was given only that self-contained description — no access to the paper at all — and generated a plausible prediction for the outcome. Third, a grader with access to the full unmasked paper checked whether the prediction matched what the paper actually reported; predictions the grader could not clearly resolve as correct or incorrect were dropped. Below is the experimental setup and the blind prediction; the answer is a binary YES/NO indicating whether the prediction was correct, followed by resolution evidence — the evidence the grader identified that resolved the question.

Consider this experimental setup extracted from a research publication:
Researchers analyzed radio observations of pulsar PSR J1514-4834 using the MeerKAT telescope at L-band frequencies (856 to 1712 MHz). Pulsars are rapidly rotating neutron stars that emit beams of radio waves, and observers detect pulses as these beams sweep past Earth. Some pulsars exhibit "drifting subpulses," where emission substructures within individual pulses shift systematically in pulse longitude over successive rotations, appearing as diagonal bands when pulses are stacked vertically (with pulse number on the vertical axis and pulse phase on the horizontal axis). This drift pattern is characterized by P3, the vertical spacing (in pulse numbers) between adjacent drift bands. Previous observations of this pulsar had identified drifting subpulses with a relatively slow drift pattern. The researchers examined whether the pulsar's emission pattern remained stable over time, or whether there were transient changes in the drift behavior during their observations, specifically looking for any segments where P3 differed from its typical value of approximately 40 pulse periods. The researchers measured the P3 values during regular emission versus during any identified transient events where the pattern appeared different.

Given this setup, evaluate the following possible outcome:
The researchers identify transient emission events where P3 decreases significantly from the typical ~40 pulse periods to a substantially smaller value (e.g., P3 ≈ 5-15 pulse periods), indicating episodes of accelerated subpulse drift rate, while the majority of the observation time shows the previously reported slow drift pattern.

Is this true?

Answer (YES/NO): NO